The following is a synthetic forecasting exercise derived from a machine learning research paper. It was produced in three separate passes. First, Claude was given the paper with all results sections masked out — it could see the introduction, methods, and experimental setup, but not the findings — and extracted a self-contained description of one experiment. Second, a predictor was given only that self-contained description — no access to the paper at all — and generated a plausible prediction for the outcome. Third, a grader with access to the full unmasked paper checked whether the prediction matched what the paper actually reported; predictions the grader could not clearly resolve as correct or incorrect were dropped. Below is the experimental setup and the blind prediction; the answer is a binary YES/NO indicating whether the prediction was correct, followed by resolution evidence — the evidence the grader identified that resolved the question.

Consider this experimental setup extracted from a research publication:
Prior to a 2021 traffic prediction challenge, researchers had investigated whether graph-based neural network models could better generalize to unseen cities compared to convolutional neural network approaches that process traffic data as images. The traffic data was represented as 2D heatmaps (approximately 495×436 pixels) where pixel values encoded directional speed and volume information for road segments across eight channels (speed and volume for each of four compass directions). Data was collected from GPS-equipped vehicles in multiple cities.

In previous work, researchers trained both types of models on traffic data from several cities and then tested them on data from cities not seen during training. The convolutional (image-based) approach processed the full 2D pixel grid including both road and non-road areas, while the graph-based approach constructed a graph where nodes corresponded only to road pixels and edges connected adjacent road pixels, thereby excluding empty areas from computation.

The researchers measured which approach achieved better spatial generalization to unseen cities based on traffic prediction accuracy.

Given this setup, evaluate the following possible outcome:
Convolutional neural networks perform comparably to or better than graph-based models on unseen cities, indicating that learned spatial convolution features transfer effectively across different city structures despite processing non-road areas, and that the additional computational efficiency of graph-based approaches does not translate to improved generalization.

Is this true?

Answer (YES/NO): NO